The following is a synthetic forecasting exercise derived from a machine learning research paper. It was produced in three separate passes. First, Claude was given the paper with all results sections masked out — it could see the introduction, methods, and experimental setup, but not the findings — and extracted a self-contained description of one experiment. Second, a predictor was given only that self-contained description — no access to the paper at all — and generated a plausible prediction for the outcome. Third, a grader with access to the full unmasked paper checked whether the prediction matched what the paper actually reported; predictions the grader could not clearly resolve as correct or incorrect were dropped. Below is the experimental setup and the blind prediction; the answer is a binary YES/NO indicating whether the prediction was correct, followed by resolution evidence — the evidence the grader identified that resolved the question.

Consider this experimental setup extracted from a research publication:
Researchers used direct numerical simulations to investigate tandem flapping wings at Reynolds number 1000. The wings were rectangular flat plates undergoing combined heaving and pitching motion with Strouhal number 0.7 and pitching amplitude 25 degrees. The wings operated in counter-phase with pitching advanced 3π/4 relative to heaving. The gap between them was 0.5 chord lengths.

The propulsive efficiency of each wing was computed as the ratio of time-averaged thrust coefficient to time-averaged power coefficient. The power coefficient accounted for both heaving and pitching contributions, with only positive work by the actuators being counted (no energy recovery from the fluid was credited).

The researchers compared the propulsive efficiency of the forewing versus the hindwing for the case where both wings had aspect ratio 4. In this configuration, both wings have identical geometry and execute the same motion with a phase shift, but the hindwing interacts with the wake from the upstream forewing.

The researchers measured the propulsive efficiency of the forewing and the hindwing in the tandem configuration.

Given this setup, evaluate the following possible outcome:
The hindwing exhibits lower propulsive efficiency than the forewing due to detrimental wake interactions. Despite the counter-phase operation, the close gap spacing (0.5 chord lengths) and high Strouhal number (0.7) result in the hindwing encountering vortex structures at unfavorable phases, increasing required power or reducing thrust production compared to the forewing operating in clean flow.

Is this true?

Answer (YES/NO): YES